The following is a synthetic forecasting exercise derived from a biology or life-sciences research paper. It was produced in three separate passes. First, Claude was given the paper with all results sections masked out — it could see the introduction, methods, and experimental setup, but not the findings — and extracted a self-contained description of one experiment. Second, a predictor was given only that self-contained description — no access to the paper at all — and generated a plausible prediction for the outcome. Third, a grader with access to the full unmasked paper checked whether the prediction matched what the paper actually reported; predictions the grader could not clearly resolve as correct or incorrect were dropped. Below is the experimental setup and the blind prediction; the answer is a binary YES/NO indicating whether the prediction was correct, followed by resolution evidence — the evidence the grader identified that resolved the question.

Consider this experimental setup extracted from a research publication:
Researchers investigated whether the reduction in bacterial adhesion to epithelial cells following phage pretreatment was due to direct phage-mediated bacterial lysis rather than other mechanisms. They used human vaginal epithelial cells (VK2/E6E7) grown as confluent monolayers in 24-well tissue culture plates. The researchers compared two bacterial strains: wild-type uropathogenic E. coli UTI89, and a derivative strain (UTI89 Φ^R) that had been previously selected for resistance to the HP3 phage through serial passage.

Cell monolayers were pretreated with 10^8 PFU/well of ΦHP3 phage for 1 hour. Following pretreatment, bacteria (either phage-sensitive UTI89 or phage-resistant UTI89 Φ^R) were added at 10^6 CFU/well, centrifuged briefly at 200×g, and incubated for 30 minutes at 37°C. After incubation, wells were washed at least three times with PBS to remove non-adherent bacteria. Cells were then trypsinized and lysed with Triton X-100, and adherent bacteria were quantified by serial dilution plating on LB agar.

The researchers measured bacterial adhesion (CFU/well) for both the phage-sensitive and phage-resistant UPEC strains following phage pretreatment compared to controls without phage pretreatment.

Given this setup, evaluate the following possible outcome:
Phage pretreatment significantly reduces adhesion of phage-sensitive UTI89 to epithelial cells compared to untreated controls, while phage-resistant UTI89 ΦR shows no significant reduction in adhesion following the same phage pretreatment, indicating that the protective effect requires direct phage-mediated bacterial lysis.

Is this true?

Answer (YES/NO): YES